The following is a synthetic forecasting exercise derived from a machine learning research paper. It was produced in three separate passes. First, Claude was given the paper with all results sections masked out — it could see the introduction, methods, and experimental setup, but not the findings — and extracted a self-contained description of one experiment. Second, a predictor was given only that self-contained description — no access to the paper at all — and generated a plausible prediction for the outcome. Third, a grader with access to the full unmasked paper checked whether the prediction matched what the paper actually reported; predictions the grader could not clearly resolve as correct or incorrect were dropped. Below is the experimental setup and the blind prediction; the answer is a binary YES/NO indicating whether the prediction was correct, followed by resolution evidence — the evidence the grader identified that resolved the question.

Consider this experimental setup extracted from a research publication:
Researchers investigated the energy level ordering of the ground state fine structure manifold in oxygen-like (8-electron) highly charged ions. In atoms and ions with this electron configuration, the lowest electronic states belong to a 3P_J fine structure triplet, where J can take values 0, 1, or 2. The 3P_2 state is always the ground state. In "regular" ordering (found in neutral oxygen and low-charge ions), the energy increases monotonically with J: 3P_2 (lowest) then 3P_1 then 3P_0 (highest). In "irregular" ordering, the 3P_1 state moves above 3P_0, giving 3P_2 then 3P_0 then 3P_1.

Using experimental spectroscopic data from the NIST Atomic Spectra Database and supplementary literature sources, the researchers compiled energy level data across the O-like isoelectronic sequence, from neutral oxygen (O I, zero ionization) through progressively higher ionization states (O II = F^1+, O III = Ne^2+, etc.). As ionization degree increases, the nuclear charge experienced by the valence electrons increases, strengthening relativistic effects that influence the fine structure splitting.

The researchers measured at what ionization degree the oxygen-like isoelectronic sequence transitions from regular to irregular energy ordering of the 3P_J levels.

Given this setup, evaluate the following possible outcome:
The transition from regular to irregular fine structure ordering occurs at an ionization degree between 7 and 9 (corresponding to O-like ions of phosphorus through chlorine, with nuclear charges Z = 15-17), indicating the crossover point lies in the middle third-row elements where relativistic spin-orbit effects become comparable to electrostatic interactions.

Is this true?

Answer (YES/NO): NO